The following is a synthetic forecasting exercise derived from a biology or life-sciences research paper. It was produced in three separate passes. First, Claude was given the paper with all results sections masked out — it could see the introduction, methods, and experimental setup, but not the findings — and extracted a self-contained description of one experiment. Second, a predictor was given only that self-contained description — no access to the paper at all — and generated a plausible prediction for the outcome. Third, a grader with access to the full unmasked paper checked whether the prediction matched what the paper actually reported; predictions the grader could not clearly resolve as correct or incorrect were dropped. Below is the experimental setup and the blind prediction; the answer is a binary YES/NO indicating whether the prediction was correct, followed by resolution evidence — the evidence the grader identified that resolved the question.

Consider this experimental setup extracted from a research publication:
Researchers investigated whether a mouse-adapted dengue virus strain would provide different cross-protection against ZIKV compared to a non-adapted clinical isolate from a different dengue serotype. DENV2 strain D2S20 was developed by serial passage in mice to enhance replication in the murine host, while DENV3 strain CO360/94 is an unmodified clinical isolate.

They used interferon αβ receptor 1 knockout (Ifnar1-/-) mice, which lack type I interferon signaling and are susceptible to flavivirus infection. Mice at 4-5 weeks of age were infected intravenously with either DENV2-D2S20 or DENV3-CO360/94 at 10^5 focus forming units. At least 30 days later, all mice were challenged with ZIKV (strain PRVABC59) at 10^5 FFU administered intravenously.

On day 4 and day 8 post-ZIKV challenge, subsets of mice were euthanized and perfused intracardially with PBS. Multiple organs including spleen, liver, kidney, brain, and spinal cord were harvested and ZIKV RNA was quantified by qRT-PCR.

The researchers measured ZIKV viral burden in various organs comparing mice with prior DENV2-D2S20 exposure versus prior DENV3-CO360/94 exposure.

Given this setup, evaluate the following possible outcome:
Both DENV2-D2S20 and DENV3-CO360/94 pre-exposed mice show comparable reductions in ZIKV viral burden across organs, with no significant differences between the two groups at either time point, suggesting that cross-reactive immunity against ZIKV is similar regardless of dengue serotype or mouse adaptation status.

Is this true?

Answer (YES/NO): NO